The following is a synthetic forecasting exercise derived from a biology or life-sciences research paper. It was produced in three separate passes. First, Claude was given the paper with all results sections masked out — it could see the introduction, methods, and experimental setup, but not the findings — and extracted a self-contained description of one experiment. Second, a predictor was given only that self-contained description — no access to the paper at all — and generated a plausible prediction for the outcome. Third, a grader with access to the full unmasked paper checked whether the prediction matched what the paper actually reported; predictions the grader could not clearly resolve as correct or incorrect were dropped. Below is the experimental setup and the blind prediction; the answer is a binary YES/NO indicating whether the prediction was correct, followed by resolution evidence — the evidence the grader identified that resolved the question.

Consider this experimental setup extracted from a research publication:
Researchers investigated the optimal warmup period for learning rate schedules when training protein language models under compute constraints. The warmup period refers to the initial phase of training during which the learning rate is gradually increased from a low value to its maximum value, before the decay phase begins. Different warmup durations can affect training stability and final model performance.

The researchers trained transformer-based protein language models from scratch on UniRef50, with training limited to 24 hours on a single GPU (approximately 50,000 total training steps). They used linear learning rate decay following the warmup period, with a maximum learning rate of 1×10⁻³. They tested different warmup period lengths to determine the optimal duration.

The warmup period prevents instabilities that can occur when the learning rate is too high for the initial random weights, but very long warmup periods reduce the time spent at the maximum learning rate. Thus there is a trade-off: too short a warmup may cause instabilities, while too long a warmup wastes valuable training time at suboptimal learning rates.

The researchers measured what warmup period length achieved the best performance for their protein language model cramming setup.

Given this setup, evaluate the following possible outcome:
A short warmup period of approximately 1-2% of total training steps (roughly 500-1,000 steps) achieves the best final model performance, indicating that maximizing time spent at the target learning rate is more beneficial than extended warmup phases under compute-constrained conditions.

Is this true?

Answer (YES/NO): YES